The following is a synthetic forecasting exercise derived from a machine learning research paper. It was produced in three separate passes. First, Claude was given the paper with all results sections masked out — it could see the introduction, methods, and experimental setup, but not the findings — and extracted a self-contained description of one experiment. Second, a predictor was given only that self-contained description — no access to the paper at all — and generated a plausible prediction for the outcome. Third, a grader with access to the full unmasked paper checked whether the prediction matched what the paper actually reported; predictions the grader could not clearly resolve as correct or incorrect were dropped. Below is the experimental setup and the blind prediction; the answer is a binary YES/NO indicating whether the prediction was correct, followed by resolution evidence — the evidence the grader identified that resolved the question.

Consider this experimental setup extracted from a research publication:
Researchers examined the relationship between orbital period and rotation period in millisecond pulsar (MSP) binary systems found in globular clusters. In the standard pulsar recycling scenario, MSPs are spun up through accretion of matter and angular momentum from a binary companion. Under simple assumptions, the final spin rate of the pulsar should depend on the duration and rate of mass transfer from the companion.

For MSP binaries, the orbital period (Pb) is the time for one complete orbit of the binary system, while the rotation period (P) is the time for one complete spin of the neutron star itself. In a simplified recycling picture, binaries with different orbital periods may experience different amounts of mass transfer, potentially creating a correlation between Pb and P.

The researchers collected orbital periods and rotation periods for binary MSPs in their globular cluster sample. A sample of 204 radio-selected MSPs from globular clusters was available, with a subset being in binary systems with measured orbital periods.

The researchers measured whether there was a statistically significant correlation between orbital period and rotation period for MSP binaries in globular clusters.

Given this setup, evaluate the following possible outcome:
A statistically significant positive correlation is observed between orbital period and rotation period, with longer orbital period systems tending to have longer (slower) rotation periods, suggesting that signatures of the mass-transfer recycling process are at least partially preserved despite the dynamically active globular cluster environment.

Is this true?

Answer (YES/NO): NO